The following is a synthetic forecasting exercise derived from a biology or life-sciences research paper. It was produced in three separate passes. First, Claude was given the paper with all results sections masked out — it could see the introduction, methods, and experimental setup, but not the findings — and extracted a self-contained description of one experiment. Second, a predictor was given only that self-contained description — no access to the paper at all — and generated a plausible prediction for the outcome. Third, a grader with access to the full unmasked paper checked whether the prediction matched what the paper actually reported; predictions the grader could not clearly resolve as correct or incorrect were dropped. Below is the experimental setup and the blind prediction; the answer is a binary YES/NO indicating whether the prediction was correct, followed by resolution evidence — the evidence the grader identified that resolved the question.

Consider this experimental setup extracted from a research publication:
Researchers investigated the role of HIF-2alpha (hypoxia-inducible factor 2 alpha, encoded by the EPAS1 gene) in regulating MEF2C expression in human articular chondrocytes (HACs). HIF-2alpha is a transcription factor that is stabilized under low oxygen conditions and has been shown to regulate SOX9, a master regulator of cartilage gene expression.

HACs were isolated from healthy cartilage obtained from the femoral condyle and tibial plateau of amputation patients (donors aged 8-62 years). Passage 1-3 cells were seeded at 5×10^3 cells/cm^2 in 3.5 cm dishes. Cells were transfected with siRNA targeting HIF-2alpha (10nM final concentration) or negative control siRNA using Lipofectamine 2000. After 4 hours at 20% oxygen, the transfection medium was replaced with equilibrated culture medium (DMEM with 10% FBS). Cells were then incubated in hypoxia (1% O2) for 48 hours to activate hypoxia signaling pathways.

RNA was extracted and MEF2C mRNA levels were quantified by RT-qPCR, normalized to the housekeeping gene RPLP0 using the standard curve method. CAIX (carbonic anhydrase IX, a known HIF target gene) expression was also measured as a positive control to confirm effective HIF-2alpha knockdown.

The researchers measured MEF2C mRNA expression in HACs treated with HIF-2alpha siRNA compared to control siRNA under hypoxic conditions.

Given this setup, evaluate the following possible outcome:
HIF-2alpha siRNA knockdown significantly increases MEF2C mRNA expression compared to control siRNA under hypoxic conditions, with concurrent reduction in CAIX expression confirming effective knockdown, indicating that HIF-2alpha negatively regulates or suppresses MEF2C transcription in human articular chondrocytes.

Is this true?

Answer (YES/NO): NO